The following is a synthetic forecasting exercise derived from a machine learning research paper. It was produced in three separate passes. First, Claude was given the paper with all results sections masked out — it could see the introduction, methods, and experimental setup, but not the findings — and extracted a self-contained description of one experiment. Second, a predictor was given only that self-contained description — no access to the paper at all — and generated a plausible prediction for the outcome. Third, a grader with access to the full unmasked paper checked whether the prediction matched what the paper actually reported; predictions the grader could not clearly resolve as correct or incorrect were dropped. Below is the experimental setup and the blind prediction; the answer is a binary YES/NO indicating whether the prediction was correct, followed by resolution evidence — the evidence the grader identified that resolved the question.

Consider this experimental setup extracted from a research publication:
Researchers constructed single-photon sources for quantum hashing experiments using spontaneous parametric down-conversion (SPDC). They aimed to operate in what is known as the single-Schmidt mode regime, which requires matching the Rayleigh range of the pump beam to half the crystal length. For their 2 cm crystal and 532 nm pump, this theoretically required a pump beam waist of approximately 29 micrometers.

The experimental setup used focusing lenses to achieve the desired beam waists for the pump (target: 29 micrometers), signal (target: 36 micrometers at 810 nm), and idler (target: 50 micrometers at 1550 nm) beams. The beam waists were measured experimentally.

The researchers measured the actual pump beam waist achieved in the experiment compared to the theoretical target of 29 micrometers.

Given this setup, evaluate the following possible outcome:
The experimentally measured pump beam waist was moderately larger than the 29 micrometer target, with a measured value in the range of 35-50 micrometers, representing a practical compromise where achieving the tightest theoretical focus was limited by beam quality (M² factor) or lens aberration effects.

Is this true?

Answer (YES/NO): NO